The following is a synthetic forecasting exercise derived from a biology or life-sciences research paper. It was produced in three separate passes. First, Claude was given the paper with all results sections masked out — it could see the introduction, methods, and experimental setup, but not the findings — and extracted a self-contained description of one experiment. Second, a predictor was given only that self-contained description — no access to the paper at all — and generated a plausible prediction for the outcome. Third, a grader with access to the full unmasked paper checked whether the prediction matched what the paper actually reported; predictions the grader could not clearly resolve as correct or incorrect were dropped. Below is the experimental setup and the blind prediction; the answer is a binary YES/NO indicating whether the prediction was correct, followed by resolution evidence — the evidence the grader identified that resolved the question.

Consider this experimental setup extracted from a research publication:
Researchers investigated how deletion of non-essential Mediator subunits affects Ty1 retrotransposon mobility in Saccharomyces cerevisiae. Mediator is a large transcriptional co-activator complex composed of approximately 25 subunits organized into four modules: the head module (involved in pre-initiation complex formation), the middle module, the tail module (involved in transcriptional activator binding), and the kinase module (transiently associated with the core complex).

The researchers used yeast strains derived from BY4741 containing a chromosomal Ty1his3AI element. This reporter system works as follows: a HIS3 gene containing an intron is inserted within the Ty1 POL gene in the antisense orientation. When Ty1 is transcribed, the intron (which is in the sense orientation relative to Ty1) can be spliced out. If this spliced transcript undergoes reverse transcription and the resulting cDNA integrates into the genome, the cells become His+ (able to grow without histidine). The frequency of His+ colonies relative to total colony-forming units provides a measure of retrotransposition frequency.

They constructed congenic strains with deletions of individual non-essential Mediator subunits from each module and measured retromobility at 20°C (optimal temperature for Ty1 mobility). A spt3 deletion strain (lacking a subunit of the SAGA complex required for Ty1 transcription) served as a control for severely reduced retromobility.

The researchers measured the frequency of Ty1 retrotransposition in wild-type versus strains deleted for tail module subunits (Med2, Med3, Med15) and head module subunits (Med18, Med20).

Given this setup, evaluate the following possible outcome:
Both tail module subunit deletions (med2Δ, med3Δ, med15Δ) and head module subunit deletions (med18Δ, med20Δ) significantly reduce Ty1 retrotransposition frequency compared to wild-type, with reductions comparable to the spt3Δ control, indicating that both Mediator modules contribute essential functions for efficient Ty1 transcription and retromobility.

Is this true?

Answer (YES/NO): NO